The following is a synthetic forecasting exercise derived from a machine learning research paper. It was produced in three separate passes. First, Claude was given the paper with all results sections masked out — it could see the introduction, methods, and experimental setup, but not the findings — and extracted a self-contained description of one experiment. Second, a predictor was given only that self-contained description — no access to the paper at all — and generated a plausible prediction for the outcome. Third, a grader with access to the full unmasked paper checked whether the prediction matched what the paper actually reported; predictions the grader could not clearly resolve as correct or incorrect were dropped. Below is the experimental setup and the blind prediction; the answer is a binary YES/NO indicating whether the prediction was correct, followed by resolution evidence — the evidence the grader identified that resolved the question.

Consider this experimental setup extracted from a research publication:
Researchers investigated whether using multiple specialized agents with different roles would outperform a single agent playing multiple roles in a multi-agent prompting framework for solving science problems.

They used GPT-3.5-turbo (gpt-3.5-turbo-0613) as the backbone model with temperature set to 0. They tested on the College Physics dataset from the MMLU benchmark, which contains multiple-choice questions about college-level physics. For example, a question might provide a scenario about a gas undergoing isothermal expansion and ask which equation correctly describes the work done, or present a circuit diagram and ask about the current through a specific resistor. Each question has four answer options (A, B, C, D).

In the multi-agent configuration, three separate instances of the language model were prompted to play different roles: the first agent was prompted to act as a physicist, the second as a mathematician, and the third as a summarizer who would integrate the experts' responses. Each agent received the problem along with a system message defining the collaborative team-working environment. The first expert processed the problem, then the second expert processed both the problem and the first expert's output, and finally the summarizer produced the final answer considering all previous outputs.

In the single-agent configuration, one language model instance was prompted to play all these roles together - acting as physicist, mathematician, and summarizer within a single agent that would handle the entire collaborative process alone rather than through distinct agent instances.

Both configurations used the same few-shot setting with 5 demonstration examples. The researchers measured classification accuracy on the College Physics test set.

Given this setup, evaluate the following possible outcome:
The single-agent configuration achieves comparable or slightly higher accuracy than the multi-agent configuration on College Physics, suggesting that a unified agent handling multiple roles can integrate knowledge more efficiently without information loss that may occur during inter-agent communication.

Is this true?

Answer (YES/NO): NO